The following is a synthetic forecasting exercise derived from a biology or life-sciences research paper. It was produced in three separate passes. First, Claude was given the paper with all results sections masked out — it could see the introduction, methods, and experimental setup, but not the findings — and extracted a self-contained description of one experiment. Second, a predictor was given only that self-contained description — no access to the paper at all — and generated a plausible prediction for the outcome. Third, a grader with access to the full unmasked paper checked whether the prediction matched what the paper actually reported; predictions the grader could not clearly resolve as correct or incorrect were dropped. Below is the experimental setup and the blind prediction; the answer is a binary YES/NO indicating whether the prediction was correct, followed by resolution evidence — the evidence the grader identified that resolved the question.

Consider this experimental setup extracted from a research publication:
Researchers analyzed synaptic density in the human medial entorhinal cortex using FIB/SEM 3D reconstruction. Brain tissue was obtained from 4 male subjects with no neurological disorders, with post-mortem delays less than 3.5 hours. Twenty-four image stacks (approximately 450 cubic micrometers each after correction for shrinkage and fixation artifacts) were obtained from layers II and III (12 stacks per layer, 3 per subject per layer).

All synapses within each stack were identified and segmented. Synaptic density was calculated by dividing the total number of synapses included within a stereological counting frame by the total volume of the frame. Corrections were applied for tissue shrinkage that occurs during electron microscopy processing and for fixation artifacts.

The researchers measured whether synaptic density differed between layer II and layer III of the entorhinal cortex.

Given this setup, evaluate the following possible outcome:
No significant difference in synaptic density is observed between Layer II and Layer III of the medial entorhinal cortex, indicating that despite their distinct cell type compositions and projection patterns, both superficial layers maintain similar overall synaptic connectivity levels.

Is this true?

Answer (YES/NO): YES